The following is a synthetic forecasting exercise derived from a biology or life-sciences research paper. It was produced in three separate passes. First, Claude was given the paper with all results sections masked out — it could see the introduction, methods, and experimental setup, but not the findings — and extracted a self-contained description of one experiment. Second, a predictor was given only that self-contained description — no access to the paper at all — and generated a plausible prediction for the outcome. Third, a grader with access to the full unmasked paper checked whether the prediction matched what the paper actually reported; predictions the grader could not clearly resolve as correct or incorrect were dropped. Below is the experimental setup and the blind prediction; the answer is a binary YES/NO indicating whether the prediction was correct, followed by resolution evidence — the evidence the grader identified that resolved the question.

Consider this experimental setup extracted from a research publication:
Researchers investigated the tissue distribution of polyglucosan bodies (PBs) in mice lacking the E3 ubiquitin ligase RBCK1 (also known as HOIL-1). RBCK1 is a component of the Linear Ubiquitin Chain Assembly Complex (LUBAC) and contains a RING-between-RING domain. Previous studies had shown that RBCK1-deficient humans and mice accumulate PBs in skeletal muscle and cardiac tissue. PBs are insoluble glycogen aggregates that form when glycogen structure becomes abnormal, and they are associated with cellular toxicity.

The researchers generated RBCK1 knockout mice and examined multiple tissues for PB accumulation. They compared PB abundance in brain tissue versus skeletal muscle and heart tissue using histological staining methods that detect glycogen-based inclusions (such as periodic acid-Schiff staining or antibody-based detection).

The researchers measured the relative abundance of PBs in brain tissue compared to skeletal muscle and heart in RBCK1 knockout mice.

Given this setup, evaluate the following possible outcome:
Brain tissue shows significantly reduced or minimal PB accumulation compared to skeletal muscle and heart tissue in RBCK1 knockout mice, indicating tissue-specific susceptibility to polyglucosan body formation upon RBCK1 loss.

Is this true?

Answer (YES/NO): NO